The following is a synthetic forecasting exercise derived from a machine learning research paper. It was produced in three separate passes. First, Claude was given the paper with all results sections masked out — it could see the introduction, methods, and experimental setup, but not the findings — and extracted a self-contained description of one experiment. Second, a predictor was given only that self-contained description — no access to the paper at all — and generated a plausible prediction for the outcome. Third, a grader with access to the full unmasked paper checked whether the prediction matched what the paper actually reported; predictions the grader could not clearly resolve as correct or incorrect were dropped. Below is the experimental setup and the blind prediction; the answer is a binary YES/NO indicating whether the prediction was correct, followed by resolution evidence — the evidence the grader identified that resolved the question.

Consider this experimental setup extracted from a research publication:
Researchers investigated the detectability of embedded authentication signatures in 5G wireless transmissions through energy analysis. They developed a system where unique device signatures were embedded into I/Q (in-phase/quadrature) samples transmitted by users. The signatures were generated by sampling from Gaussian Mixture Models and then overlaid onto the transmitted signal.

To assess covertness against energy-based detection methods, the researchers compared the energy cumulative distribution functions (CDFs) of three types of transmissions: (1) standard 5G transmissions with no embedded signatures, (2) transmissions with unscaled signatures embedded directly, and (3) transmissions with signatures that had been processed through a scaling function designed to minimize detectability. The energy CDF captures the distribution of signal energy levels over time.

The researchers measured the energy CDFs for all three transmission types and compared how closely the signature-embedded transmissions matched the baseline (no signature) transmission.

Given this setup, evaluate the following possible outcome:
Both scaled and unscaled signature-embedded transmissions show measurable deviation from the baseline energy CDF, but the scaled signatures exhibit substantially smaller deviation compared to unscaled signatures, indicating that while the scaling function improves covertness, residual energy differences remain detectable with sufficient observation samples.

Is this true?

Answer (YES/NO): NO